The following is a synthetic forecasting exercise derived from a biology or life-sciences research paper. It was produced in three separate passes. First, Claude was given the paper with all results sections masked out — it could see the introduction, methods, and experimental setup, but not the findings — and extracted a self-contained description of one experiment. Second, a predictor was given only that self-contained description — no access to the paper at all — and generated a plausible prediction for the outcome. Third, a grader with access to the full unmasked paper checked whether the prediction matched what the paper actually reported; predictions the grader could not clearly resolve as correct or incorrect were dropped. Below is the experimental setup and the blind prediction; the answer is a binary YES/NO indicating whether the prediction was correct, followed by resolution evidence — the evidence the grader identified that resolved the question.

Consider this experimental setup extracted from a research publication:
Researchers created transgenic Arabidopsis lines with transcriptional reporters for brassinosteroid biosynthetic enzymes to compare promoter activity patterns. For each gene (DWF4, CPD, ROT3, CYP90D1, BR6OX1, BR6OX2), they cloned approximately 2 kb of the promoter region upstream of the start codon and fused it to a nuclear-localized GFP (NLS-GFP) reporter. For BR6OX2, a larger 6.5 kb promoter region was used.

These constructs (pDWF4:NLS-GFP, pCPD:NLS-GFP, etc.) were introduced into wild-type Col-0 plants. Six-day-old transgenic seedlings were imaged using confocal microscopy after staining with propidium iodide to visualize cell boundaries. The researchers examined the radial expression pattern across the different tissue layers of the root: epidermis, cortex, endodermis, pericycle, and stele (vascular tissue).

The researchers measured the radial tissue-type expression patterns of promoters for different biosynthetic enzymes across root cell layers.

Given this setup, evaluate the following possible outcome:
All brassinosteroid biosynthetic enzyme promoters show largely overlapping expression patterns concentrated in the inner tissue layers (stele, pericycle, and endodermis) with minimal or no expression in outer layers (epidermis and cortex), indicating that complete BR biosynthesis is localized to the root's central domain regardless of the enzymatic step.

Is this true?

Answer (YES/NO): NO